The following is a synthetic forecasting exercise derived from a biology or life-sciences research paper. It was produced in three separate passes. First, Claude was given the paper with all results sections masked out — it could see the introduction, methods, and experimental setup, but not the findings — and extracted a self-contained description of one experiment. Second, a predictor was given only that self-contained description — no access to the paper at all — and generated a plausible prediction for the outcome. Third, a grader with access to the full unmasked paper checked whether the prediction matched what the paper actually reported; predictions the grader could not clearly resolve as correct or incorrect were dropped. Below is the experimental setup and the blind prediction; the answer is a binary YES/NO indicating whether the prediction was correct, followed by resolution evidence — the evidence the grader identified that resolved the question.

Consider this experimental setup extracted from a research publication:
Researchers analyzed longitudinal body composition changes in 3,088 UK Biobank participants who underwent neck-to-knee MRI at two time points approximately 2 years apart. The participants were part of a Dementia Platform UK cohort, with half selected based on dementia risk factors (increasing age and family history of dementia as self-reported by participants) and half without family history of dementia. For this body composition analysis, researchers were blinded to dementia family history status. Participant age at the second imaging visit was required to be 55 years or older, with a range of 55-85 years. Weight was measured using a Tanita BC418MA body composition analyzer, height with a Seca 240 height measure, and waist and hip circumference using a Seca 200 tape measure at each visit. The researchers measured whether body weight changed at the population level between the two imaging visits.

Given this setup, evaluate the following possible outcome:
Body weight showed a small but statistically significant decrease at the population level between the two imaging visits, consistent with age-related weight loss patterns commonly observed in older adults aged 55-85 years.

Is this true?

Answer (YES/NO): NO